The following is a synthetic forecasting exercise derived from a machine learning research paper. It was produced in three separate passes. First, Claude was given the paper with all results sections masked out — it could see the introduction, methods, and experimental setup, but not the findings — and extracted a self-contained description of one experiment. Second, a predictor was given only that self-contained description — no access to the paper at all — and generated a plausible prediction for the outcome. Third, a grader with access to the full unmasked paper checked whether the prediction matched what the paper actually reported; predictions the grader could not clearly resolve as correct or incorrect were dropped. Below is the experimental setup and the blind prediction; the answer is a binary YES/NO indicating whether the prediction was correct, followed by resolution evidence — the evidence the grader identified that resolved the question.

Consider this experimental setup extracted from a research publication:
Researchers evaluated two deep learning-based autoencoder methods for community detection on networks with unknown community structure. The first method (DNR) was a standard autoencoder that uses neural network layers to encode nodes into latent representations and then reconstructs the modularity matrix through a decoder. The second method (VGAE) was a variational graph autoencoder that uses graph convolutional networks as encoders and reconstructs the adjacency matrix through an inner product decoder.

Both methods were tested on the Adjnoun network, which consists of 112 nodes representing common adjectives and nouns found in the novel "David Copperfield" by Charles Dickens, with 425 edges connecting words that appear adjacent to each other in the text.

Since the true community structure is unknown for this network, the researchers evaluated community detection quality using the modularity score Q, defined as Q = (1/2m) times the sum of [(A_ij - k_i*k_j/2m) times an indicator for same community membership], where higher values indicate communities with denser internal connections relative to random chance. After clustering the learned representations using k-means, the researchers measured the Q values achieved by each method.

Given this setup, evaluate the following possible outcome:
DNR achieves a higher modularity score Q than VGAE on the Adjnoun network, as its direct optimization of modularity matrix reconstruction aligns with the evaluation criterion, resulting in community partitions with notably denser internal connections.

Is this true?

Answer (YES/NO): NO